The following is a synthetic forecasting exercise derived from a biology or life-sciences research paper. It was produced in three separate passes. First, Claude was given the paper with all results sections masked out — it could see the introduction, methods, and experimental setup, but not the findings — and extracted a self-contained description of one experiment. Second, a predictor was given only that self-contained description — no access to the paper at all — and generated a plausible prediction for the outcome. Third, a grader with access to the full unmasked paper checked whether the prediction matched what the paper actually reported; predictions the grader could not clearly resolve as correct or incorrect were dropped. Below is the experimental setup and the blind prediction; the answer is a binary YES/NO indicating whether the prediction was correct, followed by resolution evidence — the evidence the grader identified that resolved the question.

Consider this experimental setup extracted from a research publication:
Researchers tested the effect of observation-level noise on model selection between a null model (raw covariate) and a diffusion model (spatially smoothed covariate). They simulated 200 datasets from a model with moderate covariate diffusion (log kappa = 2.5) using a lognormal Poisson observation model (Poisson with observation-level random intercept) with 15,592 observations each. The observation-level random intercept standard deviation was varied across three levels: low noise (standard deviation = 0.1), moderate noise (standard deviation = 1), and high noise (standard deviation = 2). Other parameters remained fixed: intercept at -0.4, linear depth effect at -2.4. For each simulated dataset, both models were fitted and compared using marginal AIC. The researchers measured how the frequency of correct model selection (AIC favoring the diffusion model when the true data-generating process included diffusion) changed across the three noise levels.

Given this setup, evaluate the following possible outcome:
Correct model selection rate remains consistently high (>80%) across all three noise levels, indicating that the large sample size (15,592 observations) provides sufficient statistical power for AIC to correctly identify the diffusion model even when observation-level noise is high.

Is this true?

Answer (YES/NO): YES